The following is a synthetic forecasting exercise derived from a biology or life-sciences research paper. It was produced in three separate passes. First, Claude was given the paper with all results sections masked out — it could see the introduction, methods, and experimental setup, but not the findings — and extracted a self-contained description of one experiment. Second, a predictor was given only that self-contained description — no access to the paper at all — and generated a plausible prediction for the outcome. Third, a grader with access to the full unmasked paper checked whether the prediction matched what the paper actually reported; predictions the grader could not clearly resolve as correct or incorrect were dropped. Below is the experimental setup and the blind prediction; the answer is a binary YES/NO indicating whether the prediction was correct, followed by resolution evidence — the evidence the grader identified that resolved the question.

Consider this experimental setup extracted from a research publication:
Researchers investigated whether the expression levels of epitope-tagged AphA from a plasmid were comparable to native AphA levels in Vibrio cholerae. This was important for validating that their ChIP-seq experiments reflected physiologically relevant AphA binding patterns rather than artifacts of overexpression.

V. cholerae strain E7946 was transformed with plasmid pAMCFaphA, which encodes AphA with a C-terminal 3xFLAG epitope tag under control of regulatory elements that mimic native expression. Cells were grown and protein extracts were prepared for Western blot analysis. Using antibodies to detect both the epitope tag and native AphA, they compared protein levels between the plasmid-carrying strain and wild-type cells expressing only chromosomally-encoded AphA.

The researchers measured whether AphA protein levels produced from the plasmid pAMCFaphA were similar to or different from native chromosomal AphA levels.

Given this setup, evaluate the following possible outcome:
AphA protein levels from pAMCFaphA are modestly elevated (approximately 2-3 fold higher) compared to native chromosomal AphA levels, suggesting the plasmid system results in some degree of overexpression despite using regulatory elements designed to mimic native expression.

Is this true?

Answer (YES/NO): NO